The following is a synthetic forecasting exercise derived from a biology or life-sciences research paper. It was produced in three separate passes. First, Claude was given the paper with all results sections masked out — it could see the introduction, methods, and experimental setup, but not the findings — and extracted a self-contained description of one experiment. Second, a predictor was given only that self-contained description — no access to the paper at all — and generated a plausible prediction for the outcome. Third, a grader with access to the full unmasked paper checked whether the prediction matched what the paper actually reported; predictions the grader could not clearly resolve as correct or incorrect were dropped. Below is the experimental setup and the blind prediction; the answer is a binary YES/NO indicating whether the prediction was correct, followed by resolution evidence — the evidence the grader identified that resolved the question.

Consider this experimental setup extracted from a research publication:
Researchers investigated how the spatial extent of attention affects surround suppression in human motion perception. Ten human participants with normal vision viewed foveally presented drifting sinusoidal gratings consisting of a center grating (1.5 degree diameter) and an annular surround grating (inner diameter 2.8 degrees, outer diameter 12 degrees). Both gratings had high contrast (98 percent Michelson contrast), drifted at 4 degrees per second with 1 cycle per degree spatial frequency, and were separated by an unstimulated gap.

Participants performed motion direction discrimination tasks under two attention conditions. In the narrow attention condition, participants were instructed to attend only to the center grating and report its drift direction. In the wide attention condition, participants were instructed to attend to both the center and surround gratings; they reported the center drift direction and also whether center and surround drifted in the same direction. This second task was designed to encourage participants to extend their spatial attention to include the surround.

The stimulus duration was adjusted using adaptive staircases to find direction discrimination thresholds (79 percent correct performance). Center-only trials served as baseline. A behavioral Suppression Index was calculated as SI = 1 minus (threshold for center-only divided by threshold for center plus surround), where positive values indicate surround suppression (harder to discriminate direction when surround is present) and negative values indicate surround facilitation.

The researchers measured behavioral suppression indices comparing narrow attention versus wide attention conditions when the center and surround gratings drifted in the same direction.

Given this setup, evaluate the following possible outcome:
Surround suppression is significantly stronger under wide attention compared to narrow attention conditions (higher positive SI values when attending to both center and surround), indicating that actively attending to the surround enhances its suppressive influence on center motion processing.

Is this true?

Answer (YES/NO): YES